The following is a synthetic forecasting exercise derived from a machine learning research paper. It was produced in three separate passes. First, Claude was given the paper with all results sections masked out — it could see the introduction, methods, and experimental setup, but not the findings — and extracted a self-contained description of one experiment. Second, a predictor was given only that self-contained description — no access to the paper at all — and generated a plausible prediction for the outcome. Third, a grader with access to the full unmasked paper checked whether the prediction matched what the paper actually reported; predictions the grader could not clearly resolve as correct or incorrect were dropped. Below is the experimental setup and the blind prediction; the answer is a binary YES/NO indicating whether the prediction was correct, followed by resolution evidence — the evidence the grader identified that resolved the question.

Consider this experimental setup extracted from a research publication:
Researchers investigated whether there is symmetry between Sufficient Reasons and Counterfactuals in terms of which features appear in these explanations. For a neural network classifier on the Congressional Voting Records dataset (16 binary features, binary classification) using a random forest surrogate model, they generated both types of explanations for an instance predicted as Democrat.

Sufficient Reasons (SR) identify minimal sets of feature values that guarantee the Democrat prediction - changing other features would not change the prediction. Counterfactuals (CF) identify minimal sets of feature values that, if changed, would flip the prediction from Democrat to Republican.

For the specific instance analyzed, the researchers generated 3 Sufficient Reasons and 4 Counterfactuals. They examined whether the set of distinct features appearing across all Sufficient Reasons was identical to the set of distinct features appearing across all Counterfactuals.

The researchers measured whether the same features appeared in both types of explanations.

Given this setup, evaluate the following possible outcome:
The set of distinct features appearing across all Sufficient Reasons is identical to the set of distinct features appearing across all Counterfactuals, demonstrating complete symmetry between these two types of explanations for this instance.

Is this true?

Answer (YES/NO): YES